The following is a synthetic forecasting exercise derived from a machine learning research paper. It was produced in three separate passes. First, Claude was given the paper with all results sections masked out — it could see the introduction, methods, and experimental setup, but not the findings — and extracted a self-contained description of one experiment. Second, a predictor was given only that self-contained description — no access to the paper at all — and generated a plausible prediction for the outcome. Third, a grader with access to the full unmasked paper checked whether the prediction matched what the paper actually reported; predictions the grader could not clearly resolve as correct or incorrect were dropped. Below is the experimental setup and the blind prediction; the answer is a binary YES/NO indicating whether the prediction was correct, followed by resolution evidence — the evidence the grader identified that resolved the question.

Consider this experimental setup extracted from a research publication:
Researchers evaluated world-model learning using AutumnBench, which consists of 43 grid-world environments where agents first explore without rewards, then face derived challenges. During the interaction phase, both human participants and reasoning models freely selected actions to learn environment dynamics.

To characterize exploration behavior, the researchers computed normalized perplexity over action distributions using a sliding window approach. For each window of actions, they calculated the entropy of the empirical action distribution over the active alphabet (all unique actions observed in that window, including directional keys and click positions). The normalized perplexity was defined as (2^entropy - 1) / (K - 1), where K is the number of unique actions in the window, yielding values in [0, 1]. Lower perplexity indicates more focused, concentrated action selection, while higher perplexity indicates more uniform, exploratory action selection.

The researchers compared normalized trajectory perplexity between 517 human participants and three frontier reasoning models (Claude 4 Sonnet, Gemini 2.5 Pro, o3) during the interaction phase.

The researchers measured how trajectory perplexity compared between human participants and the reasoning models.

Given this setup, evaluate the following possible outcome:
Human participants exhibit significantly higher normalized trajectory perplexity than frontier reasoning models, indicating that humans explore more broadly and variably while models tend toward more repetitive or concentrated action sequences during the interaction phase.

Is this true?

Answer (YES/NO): NO